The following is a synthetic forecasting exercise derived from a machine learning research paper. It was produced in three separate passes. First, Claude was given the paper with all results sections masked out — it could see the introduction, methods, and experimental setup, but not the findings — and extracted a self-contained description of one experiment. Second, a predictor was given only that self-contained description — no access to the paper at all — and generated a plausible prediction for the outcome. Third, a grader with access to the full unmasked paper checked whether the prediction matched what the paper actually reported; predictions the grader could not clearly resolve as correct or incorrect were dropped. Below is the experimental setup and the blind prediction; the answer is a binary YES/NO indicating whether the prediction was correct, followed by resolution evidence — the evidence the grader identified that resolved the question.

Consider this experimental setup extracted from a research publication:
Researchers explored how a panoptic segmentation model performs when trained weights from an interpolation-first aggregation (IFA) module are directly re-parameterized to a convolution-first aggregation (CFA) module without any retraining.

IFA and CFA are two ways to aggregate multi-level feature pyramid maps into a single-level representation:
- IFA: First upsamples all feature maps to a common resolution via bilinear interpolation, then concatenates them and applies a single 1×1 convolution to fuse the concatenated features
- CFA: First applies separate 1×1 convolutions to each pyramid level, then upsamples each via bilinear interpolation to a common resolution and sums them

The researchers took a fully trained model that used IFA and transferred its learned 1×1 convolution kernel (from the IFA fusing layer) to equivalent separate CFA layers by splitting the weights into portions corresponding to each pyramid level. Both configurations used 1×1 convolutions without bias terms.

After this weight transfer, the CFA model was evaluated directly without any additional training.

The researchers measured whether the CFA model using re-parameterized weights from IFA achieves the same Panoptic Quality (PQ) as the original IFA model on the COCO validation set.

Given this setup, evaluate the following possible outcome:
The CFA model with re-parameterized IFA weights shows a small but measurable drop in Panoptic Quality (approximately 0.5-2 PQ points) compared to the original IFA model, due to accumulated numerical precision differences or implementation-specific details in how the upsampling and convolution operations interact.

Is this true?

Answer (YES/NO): NO